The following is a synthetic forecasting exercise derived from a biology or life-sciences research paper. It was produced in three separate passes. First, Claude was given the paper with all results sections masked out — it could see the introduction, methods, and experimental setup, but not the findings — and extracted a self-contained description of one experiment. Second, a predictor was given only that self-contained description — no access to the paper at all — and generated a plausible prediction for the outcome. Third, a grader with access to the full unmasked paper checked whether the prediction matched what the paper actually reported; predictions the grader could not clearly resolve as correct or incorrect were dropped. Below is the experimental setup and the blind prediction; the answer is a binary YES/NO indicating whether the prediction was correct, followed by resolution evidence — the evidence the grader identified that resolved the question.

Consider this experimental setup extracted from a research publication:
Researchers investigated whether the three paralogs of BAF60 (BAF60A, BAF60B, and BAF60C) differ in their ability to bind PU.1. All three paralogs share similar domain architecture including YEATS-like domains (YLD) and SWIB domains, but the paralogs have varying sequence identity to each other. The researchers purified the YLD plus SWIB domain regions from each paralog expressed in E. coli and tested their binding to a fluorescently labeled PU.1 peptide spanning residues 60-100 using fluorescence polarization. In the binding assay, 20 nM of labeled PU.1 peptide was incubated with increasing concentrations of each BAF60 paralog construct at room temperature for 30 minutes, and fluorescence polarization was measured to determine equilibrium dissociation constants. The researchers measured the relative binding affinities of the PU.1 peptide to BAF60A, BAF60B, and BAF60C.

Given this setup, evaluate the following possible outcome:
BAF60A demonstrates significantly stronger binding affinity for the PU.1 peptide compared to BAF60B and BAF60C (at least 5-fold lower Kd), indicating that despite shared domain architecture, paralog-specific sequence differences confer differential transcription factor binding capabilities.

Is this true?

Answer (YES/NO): NO